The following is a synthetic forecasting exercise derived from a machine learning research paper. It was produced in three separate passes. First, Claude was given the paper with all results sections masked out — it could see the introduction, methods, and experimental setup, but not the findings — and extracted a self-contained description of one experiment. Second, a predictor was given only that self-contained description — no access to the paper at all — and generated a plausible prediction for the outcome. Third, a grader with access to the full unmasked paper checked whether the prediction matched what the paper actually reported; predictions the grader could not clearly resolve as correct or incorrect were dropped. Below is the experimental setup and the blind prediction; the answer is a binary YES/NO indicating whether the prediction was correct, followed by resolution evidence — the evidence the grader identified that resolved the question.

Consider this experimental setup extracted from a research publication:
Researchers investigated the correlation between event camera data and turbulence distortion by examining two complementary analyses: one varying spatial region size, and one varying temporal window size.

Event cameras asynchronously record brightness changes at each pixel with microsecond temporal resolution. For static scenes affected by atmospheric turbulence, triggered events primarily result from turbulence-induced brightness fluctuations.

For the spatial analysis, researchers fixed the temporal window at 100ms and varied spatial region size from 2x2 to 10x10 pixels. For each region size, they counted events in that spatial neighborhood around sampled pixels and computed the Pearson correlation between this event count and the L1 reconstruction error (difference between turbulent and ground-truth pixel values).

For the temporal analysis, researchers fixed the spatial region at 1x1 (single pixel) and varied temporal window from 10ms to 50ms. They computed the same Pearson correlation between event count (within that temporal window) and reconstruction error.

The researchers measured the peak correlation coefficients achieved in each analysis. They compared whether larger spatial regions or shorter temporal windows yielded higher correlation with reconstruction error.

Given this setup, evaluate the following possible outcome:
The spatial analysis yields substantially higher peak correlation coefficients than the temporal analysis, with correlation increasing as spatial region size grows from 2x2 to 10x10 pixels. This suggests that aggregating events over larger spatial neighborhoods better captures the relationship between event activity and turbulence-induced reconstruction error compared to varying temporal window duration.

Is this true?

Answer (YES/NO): NO